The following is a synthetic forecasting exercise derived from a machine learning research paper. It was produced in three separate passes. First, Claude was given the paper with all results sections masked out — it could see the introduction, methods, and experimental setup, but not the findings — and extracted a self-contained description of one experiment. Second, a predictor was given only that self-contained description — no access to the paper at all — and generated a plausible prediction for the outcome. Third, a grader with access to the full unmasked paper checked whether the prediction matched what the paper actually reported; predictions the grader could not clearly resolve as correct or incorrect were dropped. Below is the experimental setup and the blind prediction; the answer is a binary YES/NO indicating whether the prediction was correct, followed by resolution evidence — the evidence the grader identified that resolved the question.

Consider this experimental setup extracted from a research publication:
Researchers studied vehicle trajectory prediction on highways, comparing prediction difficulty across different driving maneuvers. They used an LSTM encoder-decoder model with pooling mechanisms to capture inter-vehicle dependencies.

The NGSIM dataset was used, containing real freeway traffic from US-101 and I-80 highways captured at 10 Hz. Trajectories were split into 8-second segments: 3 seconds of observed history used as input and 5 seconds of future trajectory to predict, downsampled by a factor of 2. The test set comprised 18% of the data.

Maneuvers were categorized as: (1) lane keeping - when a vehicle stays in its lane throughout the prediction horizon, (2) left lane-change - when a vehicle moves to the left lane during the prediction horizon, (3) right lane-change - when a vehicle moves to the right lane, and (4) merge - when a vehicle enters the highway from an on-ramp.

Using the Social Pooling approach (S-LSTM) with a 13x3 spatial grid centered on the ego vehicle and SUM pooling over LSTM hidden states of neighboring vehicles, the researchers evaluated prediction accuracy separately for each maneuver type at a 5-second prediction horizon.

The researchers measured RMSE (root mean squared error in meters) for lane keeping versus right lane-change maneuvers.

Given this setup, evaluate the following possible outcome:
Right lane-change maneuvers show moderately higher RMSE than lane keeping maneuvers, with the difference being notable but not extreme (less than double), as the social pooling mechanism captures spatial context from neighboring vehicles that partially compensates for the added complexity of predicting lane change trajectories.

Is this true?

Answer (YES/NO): NO